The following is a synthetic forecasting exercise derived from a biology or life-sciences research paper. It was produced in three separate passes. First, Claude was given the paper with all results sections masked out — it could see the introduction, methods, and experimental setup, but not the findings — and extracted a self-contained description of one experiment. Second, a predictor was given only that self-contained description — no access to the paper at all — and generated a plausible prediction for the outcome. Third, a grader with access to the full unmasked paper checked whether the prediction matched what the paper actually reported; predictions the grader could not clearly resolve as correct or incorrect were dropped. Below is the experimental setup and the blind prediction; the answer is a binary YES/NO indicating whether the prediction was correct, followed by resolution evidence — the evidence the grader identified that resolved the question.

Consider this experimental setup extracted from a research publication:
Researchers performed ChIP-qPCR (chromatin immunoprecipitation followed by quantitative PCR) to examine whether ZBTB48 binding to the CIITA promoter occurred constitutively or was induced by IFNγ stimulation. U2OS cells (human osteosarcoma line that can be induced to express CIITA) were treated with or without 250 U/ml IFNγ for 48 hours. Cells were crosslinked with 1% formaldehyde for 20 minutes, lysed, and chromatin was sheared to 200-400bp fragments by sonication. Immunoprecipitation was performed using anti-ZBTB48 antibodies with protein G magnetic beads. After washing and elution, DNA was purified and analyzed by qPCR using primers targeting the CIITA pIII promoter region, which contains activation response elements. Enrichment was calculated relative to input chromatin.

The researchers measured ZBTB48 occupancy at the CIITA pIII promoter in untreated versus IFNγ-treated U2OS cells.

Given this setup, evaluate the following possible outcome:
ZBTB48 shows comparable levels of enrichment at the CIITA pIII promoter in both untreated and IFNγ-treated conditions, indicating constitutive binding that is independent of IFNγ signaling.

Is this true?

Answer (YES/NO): YES